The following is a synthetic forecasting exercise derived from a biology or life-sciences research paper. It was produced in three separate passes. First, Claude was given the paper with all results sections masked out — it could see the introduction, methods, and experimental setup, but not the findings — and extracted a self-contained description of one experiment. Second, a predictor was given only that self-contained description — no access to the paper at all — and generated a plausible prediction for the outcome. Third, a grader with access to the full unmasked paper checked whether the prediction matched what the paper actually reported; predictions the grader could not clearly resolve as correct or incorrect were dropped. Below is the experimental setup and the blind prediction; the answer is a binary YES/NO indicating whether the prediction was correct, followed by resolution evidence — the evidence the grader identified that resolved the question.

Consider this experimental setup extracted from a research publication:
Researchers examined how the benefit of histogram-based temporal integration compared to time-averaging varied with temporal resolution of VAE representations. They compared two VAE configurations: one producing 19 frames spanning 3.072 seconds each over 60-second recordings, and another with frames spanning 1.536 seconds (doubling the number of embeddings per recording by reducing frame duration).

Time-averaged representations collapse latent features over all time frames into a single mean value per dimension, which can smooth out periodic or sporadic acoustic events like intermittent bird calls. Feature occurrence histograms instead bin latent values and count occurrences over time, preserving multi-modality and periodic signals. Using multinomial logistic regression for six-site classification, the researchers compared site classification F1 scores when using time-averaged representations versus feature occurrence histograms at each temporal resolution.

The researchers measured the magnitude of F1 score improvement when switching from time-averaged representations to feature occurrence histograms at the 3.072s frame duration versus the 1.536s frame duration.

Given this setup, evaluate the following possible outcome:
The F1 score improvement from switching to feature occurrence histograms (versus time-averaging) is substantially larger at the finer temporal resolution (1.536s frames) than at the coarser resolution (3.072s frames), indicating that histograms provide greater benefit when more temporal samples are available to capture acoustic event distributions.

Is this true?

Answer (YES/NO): NO